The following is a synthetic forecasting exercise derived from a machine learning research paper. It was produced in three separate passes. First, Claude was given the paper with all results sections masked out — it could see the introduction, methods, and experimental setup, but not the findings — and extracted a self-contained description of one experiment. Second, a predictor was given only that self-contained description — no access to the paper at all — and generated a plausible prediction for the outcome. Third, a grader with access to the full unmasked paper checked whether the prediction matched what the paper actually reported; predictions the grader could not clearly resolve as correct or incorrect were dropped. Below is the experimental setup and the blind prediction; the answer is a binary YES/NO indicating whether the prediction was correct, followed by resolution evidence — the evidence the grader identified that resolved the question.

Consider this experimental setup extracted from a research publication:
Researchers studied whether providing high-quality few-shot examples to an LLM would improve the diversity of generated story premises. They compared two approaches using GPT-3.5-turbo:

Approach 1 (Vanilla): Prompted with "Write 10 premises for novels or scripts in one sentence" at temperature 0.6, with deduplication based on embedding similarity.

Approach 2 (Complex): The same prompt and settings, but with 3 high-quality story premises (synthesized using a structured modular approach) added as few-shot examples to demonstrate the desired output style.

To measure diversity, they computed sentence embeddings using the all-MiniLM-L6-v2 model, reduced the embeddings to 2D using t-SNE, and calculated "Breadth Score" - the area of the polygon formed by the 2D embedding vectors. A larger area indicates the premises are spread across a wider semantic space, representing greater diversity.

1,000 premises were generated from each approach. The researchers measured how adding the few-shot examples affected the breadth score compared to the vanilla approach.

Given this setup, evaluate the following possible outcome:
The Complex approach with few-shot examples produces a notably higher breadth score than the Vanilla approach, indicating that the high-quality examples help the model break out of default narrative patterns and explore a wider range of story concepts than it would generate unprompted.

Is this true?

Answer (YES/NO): NO